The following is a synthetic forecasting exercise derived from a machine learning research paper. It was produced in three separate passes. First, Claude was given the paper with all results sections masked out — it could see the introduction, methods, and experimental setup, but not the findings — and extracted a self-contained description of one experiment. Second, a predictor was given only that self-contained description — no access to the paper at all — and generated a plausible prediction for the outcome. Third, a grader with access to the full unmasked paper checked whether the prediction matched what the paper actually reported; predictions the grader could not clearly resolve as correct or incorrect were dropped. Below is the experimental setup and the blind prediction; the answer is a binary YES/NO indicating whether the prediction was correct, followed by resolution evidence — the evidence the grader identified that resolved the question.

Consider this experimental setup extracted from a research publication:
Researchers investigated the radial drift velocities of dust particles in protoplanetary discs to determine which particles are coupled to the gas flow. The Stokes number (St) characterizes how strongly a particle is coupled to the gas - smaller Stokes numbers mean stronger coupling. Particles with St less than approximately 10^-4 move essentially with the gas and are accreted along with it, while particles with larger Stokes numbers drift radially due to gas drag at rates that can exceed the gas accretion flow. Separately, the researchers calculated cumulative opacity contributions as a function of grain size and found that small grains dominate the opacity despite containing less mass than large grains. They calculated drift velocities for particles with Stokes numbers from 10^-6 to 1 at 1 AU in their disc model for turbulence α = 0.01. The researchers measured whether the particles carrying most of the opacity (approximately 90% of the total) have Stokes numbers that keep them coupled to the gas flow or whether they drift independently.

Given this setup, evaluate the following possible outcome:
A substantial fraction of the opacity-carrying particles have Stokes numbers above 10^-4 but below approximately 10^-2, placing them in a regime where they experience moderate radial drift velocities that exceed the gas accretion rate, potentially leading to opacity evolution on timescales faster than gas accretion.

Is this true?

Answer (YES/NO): NO